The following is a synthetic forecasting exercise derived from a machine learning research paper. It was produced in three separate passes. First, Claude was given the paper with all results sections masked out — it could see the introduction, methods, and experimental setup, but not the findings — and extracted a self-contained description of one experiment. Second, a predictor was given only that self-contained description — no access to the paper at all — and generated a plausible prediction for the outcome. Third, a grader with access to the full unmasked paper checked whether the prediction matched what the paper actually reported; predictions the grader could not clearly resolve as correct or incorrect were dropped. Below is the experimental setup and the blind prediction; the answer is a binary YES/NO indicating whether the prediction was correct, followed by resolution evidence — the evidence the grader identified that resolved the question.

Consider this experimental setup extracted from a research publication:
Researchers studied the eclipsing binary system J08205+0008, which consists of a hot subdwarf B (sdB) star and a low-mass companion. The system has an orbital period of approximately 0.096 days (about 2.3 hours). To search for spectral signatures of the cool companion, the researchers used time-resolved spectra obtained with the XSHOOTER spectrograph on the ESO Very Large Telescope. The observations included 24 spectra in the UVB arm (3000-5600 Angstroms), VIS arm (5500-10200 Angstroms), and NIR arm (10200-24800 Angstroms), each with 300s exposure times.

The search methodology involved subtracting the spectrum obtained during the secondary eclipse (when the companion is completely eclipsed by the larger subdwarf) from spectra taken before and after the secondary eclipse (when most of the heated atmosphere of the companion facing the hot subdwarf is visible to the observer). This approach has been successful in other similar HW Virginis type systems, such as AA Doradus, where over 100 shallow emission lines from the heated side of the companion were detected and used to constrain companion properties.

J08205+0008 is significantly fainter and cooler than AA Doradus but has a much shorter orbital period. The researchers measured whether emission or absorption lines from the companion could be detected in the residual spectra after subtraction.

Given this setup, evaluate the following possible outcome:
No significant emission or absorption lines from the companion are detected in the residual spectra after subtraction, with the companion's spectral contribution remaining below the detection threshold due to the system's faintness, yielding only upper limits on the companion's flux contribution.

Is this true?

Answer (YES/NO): YES